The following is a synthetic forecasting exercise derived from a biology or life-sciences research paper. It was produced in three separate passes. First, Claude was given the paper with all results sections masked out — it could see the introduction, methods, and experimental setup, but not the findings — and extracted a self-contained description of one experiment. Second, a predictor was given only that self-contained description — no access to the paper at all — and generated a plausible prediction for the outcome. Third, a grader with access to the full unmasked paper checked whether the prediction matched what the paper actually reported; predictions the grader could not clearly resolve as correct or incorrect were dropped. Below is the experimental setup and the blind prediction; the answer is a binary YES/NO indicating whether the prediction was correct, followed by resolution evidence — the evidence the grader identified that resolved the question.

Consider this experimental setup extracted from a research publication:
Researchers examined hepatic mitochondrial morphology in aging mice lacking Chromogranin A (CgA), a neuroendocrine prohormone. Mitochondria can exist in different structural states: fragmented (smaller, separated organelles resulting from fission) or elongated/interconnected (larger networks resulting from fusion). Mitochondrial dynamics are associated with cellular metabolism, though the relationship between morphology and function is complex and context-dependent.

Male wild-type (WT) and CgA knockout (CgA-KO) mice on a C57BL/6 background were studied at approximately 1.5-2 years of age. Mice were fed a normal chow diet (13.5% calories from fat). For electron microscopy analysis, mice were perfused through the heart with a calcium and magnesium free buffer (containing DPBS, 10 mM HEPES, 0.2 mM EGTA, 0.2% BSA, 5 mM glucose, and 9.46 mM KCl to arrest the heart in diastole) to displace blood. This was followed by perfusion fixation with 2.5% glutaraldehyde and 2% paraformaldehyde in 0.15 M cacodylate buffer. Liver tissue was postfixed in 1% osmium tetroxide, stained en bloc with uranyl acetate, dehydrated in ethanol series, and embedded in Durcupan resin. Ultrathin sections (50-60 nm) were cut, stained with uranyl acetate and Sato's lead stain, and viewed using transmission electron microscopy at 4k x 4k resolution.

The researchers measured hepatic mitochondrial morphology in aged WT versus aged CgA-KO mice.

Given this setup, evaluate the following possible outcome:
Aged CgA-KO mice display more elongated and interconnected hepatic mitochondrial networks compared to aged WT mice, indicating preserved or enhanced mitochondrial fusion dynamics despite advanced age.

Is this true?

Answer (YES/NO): YES